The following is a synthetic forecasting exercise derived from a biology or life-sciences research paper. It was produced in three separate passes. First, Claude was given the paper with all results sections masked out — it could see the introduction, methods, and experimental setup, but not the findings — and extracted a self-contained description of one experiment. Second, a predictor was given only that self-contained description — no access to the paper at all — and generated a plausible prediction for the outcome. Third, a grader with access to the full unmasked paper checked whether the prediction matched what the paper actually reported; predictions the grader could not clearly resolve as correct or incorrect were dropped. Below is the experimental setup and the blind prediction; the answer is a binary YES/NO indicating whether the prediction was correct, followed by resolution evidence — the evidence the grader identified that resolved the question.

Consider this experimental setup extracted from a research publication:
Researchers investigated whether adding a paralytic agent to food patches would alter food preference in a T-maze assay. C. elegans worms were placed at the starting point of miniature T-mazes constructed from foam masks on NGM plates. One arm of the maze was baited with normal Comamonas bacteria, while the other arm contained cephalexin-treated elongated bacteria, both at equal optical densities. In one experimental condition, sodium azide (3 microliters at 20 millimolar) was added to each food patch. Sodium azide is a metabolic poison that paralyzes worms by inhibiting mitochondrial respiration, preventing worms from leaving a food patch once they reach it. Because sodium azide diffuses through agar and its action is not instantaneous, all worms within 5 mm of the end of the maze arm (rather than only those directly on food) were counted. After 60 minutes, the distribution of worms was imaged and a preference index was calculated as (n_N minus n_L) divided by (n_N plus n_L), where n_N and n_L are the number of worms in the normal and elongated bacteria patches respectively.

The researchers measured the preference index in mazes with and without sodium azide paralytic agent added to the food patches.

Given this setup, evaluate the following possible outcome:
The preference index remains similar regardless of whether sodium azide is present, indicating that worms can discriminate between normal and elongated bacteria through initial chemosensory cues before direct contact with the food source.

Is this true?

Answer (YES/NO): NO